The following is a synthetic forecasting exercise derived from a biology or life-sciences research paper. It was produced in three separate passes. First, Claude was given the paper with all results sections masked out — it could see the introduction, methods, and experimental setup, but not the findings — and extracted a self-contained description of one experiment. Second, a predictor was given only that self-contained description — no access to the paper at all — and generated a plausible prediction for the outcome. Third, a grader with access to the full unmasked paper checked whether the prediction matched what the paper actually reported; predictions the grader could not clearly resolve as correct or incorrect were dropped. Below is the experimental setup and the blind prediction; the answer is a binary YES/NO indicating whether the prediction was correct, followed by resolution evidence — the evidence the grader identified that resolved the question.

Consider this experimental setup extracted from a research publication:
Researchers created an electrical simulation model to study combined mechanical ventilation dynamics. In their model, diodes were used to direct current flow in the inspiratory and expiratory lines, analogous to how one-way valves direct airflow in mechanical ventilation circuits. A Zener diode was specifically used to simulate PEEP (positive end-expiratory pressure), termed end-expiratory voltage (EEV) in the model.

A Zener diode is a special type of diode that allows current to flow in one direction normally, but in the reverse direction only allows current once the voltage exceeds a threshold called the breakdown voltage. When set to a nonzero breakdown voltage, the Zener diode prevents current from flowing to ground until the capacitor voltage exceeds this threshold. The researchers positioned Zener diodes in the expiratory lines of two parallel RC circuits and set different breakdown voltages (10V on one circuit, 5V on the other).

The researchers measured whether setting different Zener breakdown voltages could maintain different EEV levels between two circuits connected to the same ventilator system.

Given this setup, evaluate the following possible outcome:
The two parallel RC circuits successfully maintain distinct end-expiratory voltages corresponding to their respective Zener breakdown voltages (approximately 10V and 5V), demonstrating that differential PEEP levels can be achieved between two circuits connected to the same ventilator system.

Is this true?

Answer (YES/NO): YES